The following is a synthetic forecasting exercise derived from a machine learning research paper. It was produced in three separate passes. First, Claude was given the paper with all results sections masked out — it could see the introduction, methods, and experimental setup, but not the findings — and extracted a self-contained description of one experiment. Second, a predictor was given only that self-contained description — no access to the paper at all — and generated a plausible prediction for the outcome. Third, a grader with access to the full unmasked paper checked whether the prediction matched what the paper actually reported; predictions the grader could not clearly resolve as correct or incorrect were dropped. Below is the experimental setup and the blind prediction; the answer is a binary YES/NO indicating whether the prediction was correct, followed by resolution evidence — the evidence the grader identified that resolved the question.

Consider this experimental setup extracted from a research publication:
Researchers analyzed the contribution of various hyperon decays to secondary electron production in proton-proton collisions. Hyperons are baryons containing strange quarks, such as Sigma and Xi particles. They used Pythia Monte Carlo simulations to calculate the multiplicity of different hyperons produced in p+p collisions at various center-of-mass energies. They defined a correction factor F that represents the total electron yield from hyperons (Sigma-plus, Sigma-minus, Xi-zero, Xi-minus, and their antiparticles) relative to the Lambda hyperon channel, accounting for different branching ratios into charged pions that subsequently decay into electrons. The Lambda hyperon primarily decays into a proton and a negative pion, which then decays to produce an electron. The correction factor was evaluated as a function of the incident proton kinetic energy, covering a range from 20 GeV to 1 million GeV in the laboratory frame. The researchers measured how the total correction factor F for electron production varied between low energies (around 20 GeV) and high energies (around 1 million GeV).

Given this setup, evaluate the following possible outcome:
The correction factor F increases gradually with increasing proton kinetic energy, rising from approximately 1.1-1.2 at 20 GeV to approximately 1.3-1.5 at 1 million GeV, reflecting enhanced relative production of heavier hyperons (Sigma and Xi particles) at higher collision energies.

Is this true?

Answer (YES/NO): NO